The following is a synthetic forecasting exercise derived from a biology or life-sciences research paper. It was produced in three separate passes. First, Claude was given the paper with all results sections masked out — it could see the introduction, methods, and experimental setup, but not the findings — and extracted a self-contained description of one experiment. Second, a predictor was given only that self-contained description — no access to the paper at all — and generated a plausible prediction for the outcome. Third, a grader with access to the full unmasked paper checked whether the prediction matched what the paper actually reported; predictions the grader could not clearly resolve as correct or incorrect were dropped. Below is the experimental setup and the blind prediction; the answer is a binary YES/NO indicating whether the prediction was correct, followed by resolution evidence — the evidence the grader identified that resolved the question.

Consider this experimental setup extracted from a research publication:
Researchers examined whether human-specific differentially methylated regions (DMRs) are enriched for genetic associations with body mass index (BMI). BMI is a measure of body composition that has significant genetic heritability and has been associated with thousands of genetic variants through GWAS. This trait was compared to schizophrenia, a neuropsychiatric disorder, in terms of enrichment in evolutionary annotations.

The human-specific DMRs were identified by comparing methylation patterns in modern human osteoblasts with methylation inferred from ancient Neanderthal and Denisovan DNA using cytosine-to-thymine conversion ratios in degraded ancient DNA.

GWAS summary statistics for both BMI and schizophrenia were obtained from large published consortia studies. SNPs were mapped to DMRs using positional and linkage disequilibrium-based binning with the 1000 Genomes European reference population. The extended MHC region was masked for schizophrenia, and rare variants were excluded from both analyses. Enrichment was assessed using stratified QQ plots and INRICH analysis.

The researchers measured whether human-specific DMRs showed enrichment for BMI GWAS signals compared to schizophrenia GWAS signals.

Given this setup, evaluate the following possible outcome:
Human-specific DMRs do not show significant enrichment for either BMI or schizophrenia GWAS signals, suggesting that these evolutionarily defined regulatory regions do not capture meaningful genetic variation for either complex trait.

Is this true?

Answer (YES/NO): NO